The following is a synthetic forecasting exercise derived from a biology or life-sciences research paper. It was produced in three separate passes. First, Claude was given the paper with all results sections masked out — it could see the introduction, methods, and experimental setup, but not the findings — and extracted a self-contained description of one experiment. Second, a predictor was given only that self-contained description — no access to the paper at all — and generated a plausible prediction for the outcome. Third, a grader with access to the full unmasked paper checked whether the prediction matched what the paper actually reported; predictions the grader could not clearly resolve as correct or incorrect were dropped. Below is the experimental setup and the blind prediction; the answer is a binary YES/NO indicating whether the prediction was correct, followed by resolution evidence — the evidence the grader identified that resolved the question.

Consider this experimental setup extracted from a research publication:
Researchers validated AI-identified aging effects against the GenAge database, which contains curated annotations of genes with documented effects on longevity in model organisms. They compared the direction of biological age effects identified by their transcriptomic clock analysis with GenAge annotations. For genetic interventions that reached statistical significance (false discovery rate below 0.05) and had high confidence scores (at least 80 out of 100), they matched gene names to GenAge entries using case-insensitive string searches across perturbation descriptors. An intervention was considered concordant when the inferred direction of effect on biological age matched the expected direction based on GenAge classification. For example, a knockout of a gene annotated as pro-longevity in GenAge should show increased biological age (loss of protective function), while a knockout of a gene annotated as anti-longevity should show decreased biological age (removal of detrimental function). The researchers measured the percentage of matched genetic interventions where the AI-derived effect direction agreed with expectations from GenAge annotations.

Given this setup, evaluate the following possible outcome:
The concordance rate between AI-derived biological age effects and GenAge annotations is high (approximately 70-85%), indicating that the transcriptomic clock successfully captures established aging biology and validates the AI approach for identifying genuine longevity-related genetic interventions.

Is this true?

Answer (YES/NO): YES